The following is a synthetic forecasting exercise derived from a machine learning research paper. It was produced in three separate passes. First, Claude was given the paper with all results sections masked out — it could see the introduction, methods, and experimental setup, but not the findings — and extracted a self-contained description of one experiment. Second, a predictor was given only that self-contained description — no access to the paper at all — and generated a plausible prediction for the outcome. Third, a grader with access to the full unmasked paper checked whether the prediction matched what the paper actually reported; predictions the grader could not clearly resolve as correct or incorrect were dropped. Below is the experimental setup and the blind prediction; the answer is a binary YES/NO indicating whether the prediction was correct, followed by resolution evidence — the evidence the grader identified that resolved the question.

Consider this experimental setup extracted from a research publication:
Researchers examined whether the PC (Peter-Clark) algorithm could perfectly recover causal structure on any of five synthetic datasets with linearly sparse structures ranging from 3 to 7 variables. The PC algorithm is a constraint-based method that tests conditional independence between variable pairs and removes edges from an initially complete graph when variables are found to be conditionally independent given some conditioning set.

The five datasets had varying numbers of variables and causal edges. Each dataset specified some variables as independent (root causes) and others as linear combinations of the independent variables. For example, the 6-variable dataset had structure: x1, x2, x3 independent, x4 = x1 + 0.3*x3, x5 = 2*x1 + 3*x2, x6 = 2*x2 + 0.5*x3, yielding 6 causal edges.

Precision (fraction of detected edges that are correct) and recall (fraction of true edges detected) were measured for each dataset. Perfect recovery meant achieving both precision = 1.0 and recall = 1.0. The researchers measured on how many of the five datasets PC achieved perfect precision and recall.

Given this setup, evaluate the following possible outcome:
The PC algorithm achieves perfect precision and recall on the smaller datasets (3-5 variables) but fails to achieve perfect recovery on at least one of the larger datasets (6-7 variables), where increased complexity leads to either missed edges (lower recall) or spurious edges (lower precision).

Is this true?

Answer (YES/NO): NO